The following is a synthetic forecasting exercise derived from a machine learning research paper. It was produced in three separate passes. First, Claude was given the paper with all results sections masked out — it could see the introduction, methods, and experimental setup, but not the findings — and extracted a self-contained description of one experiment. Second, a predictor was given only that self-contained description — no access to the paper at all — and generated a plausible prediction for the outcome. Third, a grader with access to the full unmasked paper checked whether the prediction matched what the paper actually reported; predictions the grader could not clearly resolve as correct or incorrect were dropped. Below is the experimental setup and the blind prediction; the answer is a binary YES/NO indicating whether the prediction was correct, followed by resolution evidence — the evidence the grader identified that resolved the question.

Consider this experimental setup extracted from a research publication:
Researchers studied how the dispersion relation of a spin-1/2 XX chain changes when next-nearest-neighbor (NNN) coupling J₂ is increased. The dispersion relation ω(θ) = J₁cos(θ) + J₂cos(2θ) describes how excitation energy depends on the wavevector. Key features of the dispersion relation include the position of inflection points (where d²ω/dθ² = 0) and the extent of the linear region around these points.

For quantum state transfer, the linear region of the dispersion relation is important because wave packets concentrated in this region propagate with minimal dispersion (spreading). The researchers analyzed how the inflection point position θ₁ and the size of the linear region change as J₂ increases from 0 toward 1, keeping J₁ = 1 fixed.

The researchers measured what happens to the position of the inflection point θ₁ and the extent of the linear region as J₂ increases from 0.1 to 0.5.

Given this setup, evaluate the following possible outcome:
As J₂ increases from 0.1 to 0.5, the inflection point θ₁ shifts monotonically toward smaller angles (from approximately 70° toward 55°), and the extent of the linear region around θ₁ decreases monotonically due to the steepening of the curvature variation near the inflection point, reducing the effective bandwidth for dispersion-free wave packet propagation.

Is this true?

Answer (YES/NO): YES